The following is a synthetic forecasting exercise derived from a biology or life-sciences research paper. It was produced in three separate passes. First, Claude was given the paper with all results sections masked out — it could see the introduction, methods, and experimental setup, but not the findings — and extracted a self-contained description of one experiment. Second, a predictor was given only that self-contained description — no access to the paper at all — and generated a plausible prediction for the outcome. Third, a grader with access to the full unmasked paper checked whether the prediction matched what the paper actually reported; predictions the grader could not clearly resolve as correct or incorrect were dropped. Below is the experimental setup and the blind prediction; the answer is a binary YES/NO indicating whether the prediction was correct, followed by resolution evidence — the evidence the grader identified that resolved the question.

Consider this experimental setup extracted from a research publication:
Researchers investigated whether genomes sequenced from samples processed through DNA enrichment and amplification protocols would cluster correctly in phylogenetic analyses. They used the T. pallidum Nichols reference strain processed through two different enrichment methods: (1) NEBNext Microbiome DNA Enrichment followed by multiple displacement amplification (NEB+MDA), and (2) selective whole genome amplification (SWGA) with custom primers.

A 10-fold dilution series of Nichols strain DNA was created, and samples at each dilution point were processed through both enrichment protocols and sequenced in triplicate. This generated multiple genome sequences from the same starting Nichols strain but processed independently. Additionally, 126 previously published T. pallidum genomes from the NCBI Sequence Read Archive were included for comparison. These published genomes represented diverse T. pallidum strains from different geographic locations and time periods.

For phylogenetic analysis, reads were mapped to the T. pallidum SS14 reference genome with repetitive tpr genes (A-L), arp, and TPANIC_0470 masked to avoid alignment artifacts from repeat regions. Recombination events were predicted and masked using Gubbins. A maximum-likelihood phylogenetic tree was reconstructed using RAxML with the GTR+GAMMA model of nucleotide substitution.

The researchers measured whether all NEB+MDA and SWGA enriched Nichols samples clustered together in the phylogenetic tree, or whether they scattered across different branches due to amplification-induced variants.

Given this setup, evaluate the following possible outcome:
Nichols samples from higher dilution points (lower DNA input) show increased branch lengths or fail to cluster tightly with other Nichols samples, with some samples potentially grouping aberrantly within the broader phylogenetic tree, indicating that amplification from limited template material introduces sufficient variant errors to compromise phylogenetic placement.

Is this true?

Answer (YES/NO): NO